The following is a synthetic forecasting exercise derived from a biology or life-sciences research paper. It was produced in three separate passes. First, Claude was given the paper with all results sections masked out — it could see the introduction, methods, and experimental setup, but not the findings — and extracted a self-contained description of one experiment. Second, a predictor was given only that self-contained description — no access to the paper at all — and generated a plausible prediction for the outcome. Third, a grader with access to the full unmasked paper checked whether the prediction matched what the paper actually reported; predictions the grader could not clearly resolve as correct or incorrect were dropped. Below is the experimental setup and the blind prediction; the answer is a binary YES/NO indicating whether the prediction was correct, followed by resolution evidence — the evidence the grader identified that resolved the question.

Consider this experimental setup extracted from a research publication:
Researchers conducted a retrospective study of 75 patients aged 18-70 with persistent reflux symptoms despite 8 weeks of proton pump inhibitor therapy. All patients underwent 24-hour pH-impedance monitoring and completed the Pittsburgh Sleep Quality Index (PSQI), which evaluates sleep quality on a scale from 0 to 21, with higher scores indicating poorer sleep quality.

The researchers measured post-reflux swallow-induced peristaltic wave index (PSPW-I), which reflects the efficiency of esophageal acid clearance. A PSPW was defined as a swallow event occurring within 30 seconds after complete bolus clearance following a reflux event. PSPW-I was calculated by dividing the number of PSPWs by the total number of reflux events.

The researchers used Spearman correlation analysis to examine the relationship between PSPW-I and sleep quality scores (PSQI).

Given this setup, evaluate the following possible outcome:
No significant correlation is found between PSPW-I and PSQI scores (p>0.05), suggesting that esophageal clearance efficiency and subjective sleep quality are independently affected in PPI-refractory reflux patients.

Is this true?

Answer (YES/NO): YES